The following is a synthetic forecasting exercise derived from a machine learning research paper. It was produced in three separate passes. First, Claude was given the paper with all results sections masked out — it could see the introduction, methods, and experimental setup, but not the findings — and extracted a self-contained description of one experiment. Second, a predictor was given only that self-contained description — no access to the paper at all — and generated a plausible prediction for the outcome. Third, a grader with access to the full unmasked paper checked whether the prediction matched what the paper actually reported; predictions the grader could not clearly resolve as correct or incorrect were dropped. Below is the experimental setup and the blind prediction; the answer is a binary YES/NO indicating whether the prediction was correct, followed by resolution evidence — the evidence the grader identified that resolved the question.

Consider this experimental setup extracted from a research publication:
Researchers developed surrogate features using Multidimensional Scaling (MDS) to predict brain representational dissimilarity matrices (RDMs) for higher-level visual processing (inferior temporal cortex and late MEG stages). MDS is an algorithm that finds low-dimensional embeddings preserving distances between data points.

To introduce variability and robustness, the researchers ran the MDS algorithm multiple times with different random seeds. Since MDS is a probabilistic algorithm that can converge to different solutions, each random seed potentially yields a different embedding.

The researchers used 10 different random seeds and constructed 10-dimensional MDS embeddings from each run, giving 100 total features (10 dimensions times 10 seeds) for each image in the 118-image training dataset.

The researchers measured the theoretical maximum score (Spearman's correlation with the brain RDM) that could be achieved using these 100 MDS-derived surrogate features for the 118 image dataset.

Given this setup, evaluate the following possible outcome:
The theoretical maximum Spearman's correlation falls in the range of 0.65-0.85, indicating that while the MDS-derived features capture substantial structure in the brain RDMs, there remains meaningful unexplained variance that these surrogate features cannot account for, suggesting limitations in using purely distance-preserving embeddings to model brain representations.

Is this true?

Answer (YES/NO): YES